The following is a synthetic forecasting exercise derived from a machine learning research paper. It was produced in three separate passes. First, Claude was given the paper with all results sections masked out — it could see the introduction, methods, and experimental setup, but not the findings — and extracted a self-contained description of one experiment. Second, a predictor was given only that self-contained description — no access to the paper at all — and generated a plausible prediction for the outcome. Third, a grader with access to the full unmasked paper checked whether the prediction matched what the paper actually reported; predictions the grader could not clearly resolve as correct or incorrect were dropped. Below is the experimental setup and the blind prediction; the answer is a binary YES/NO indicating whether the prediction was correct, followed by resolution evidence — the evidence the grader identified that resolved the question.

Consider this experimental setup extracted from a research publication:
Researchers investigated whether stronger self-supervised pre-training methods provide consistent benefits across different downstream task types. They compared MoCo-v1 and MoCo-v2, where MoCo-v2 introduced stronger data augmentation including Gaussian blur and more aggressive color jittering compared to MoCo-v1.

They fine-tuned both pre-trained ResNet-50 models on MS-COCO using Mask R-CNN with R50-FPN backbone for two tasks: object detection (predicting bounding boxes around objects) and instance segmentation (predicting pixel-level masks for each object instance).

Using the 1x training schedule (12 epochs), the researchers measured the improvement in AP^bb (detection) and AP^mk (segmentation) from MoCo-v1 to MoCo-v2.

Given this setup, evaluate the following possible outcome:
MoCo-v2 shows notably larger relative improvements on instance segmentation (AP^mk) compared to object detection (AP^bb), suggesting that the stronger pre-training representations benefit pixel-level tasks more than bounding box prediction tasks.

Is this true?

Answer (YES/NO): NO